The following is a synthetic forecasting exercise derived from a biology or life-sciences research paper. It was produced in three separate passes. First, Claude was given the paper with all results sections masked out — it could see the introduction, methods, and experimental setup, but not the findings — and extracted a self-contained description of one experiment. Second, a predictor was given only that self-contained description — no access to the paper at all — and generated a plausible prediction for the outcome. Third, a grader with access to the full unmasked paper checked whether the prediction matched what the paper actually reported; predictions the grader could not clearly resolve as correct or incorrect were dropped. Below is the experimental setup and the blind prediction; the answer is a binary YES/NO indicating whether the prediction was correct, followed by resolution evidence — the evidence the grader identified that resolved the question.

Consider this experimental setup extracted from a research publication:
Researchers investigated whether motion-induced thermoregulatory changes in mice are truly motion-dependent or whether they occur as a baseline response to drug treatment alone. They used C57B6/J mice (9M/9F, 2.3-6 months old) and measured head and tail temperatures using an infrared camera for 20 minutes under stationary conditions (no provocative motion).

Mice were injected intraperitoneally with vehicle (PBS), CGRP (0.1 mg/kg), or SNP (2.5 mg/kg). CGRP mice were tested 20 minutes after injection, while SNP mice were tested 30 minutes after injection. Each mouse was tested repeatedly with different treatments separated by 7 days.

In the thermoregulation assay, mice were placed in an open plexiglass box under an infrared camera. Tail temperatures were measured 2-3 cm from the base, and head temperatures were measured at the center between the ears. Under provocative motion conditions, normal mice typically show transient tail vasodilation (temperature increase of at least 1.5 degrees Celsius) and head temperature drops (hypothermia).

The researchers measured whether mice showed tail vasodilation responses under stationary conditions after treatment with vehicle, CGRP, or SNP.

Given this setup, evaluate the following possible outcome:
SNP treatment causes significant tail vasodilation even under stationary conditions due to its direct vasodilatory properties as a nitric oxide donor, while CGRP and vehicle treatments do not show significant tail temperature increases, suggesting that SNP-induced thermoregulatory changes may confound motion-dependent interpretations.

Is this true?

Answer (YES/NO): NO